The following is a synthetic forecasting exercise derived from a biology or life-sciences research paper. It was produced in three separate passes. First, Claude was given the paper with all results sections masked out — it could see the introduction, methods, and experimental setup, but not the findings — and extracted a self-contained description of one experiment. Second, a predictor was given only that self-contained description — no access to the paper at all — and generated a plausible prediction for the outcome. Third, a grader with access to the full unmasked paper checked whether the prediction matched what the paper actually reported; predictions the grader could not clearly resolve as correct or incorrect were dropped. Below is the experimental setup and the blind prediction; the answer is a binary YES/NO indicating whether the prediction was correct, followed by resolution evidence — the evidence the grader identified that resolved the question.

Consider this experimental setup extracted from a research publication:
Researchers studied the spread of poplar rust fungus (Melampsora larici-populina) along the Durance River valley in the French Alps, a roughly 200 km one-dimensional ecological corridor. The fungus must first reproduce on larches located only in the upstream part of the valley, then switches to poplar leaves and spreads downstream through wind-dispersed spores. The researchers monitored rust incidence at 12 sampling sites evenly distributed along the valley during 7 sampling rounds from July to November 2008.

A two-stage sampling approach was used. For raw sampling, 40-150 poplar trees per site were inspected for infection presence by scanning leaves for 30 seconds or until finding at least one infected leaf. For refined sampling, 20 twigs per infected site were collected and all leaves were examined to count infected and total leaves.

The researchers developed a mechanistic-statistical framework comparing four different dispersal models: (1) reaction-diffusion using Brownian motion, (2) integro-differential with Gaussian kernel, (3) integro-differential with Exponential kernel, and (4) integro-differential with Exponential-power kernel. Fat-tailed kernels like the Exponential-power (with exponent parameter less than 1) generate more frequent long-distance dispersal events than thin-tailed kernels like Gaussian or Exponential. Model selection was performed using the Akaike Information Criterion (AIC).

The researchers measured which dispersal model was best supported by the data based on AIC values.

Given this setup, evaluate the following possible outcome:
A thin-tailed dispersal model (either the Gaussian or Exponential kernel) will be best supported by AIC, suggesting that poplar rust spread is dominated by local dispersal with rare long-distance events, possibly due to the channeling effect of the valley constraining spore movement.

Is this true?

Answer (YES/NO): NO